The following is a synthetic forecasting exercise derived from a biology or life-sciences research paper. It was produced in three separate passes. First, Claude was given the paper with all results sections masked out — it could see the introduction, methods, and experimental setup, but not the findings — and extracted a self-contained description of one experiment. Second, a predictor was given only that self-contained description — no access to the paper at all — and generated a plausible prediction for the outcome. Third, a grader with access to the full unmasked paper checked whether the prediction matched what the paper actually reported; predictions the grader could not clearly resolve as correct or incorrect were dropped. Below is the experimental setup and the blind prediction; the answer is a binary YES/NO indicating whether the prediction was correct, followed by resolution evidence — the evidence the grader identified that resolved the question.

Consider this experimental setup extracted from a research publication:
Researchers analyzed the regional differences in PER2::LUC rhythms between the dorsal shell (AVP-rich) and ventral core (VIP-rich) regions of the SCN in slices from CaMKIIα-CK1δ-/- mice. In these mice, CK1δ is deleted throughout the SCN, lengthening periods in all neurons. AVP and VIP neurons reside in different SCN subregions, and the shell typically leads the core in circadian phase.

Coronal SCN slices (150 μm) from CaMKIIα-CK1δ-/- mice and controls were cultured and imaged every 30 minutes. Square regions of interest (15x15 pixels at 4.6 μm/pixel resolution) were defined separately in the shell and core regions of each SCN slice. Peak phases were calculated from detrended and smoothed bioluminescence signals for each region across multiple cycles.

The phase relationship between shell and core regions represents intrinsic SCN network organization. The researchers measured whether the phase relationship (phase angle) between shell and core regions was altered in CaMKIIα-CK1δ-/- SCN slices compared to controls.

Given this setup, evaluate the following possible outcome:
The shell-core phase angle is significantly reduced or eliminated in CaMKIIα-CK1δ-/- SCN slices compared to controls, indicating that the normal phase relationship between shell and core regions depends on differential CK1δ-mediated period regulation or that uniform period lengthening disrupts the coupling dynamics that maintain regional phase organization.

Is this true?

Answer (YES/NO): NO